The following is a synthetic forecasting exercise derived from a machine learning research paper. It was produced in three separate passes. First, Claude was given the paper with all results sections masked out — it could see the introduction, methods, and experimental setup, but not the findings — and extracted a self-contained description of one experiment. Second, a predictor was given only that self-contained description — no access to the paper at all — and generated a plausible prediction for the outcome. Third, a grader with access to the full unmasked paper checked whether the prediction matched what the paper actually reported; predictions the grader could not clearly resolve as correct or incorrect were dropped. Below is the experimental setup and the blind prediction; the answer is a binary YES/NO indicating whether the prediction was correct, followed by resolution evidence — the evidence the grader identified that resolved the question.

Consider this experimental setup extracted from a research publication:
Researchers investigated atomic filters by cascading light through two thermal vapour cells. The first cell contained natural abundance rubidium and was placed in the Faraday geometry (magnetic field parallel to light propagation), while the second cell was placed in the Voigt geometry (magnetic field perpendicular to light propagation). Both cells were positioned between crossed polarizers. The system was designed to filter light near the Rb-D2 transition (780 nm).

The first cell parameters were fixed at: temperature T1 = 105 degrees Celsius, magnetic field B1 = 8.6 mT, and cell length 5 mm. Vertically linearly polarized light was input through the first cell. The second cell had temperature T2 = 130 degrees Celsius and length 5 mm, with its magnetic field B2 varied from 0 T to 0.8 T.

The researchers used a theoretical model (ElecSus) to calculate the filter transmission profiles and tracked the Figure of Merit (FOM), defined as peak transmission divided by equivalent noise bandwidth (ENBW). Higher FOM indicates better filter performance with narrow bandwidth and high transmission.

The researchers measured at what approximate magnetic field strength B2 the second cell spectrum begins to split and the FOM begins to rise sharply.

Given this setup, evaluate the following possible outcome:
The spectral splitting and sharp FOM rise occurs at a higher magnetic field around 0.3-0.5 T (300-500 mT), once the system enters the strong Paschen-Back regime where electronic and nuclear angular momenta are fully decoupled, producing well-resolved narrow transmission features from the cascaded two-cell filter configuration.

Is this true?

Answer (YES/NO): NO